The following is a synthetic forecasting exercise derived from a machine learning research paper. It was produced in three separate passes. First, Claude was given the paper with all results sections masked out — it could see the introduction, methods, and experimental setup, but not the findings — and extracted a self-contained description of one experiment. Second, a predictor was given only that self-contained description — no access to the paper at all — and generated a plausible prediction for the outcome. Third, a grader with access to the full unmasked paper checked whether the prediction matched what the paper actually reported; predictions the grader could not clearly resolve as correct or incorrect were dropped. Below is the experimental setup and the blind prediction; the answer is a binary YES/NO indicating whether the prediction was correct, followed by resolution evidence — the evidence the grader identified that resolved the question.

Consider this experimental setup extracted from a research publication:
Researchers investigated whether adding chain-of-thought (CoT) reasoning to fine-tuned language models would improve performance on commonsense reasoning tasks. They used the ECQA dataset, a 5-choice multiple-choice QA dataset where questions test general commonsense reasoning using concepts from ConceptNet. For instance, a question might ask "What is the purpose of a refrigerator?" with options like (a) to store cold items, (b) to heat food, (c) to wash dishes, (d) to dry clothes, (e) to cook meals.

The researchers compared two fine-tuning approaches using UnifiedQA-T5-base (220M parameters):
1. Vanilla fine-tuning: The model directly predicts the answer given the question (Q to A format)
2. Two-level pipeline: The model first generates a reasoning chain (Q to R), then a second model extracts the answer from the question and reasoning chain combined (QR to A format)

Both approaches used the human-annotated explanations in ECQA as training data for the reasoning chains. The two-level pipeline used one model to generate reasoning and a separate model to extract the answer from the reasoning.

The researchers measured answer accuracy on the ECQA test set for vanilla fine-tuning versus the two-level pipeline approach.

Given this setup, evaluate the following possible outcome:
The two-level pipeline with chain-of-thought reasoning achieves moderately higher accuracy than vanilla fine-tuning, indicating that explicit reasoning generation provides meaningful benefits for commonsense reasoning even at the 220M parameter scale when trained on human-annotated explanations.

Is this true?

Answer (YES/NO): NO